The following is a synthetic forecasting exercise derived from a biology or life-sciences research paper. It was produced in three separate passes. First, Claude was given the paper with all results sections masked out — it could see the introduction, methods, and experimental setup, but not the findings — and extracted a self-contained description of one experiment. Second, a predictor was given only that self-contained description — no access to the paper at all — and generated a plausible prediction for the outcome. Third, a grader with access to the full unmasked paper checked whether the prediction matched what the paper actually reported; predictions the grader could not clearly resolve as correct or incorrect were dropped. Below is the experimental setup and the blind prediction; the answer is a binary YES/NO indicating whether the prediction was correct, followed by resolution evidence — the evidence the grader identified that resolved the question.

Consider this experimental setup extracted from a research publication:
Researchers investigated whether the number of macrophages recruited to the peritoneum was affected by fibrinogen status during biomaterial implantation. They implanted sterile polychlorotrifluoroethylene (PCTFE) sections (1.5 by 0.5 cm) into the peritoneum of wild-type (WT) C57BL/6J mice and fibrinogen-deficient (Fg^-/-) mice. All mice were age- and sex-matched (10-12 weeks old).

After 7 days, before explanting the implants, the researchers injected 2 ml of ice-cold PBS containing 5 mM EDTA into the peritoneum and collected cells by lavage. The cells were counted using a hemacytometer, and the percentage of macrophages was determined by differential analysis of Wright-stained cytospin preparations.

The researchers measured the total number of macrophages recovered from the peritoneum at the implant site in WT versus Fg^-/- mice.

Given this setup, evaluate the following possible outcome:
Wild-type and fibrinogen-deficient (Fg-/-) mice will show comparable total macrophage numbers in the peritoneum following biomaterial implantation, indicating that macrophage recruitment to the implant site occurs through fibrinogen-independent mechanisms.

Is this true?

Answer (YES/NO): YES